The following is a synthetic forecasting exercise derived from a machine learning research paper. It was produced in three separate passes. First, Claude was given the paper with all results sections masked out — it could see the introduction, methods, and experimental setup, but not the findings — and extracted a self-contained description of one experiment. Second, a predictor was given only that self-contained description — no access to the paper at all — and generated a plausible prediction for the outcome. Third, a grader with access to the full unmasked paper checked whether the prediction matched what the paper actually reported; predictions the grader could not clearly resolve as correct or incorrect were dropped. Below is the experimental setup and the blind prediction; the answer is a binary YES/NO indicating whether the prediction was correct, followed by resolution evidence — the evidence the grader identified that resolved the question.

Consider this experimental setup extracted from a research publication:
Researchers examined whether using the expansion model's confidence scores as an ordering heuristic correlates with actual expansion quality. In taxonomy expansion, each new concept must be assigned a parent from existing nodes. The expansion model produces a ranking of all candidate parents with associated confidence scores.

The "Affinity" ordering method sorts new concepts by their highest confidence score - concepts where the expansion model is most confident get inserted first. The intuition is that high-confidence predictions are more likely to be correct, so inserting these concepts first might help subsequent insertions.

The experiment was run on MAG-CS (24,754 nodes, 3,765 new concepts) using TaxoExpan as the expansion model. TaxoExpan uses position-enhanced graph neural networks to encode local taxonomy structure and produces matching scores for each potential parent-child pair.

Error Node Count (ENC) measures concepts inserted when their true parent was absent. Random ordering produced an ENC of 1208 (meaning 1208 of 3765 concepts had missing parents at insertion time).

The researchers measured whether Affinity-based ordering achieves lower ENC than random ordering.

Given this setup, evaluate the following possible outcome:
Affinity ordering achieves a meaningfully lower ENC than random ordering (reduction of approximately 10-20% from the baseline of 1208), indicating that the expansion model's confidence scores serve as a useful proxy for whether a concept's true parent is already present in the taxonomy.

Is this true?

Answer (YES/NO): YES